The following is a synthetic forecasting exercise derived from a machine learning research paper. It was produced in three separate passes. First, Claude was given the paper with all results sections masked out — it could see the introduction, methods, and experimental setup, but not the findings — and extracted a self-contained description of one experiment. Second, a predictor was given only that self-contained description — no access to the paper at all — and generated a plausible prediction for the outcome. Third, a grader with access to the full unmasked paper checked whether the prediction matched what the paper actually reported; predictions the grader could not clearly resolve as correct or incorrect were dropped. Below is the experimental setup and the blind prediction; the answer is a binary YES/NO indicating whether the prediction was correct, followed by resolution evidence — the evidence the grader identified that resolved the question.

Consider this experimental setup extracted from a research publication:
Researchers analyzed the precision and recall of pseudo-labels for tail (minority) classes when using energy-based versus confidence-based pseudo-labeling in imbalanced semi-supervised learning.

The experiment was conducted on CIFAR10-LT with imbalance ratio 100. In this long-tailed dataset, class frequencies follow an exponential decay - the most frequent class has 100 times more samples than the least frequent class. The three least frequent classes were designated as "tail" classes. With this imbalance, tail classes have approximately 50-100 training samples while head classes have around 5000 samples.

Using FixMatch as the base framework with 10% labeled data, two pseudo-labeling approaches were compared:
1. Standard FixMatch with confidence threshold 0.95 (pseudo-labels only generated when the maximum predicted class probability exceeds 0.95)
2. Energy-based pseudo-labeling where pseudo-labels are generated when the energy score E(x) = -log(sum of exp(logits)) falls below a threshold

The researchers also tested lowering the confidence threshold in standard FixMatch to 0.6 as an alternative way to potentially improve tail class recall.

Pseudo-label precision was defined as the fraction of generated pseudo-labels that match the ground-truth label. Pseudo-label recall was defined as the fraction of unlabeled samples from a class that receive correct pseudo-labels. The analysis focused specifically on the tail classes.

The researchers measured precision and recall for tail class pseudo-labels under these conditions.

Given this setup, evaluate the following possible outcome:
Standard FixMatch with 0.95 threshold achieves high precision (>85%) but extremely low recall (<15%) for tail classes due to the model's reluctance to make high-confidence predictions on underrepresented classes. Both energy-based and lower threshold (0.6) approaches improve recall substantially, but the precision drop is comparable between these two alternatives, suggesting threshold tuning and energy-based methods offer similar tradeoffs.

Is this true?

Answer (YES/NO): NO